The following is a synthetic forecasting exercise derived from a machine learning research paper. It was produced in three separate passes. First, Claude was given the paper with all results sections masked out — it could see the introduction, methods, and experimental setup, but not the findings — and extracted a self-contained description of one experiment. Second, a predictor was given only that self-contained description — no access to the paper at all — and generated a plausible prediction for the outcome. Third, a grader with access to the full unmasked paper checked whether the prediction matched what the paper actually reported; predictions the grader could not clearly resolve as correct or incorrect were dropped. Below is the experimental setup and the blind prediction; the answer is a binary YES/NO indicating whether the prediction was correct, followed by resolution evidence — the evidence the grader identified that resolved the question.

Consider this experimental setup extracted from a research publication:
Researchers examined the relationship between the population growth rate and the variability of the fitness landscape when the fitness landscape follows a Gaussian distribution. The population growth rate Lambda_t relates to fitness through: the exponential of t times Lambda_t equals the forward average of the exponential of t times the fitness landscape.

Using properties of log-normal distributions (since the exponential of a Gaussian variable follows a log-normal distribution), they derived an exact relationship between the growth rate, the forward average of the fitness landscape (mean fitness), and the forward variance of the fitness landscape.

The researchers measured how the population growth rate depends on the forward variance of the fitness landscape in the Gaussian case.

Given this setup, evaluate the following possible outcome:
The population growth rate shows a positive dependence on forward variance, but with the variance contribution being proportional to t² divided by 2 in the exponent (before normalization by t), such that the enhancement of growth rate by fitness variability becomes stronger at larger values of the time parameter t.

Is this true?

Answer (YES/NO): YES